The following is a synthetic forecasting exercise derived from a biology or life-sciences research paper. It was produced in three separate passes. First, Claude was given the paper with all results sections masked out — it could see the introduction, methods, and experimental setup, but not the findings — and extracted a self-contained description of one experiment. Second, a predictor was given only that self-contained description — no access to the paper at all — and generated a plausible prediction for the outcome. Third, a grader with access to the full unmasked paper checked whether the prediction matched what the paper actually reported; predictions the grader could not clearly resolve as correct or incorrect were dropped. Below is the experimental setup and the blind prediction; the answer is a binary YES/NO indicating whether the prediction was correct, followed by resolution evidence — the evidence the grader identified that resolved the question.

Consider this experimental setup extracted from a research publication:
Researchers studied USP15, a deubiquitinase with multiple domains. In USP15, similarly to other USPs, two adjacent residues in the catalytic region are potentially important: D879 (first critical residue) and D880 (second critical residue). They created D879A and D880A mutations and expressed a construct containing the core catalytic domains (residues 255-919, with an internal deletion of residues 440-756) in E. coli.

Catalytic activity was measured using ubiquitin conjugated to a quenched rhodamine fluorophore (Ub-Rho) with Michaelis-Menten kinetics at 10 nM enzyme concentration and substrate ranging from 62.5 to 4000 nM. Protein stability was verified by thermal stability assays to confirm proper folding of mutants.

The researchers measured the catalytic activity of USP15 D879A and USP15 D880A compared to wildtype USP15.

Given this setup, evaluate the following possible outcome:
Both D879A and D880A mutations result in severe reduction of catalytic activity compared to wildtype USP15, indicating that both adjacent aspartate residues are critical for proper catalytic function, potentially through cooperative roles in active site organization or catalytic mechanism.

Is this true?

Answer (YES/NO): NO